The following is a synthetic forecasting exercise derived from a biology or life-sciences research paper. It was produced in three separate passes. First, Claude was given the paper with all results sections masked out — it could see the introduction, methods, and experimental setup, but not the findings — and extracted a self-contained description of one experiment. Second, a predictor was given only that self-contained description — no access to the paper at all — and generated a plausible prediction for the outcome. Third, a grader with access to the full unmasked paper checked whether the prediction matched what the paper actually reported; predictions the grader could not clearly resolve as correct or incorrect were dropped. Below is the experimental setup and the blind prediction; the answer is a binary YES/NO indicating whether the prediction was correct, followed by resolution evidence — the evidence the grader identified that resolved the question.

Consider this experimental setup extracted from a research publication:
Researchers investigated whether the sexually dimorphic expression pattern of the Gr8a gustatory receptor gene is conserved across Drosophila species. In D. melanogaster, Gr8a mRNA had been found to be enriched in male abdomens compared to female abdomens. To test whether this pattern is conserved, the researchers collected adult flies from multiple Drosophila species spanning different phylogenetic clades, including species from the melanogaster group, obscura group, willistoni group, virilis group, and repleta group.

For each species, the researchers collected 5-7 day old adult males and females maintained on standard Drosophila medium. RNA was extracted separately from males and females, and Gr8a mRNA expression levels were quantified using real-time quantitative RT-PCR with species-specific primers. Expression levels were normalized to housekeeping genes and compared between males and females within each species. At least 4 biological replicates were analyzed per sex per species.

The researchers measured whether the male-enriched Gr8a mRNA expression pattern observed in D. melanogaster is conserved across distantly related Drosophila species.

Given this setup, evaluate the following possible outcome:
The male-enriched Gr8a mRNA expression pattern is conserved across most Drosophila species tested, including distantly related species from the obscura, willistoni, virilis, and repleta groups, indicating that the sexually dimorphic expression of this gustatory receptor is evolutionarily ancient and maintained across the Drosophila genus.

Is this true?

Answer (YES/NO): YES